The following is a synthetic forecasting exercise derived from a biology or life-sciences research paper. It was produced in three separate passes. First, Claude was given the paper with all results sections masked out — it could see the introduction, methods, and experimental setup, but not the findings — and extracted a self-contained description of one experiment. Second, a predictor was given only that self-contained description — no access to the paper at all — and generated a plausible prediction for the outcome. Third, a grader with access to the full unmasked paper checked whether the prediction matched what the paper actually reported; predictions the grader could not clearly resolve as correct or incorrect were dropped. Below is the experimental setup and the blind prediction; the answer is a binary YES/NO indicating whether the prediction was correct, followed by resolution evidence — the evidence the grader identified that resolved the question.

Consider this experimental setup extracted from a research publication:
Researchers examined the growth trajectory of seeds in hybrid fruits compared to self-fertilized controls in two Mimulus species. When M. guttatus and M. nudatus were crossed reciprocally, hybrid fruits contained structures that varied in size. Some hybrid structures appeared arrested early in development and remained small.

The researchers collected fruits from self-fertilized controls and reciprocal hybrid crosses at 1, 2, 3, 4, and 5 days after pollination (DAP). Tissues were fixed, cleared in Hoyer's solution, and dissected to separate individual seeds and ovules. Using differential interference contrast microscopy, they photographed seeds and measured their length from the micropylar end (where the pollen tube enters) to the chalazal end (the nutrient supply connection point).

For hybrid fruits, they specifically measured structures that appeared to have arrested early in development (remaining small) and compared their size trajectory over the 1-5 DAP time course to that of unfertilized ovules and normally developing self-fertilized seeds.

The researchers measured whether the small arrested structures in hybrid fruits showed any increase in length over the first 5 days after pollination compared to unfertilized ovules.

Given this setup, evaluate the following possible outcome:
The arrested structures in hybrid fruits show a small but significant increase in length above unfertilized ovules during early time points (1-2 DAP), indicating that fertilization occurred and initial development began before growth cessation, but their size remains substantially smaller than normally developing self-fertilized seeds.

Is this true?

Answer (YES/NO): YES